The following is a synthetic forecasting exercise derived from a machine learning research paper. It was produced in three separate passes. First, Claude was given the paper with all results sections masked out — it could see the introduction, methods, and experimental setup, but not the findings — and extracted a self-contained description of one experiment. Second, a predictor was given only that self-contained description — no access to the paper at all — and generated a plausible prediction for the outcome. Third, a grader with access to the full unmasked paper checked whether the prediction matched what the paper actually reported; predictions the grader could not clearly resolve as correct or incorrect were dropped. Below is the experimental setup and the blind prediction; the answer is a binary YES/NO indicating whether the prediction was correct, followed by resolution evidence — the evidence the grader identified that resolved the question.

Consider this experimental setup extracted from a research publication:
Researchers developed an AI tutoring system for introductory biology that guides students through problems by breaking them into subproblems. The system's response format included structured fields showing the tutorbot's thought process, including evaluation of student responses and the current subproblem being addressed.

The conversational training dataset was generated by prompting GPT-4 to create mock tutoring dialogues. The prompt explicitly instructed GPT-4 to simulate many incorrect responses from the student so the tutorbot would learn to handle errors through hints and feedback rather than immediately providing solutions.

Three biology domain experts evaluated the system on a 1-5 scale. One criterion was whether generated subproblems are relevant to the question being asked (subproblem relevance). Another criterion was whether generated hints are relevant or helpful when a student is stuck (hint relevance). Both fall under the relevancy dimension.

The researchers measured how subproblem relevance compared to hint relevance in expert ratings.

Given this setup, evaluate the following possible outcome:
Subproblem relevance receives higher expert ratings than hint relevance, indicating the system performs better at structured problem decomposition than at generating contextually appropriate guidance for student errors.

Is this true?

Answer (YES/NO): NO